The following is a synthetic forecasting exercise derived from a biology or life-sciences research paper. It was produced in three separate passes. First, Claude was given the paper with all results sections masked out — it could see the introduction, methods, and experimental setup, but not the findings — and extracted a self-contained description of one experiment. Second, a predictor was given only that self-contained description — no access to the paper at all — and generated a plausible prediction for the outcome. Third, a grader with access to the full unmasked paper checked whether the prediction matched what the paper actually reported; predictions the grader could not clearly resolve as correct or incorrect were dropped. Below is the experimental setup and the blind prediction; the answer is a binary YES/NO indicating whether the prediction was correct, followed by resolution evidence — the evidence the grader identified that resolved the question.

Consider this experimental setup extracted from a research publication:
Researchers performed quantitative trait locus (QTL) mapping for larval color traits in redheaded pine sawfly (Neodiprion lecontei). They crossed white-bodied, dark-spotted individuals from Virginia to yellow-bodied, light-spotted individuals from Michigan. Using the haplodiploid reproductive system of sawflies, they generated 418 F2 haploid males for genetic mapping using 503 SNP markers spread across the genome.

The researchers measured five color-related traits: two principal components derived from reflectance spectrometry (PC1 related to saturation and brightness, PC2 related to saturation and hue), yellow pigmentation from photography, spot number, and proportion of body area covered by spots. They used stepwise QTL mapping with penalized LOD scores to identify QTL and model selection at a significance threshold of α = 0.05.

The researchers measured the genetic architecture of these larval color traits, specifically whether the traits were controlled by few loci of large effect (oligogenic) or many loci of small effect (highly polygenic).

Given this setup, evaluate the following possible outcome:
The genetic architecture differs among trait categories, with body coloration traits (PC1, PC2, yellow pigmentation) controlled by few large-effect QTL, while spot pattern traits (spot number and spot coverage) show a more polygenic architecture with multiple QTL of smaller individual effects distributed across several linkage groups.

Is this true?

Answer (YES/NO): NO